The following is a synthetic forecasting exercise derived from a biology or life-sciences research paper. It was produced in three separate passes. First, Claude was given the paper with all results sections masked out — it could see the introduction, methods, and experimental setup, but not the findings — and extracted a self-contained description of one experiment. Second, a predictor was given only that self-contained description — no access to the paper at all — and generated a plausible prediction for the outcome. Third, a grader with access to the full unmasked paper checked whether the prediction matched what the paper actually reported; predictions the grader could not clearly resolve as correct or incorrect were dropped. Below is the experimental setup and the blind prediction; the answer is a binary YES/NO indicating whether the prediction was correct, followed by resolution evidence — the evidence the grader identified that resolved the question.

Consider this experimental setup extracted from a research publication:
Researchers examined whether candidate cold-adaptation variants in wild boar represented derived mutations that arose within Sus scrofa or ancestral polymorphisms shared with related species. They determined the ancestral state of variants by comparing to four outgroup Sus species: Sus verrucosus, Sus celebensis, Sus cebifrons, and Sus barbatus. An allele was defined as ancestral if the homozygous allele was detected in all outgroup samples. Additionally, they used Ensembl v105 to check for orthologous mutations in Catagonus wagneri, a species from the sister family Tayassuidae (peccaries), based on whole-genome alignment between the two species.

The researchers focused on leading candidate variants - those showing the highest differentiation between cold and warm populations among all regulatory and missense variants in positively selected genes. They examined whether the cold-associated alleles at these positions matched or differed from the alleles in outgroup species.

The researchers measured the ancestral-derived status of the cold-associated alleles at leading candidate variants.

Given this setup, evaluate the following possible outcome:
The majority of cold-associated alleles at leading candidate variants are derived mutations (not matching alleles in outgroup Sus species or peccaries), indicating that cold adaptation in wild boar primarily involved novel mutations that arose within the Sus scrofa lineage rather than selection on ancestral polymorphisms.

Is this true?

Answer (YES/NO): YES